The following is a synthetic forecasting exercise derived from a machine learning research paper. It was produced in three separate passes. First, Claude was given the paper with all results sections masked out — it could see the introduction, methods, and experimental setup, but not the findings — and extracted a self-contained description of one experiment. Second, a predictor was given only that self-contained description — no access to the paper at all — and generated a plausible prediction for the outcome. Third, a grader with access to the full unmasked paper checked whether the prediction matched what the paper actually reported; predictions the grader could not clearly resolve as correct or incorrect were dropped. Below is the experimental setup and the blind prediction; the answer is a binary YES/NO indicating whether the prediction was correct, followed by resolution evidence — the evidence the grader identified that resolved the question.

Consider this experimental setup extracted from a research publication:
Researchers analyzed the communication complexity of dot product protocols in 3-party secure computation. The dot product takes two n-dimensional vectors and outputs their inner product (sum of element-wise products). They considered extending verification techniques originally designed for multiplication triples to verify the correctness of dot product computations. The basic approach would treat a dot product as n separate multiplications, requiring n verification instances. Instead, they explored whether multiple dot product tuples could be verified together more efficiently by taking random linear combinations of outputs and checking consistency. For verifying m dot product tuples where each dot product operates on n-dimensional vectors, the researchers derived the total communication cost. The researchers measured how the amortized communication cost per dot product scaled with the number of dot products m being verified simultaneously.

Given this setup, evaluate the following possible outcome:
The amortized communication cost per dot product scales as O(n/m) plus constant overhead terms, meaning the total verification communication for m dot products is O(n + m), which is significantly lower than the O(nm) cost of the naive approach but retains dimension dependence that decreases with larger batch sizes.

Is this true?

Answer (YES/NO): NO